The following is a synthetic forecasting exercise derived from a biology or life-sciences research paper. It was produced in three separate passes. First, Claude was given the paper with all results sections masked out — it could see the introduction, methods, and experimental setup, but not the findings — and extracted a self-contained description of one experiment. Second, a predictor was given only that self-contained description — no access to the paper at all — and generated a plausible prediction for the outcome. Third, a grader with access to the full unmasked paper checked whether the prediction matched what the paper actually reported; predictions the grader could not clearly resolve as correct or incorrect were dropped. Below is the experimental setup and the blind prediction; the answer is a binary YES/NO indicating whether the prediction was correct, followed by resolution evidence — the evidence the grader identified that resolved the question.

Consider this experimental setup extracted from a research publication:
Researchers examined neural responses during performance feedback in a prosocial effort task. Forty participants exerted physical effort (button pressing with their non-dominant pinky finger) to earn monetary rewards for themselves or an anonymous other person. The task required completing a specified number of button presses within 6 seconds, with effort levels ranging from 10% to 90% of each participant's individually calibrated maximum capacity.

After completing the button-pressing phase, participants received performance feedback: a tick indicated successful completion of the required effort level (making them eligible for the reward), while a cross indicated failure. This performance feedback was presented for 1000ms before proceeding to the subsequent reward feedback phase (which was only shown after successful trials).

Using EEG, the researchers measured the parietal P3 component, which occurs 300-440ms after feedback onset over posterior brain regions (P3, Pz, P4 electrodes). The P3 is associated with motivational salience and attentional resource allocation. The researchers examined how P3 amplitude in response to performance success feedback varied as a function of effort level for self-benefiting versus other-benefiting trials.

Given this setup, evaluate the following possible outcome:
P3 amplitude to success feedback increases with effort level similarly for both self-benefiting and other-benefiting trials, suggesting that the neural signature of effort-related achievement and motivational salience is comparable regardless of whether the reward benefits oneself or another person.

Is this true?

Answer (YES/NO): YES